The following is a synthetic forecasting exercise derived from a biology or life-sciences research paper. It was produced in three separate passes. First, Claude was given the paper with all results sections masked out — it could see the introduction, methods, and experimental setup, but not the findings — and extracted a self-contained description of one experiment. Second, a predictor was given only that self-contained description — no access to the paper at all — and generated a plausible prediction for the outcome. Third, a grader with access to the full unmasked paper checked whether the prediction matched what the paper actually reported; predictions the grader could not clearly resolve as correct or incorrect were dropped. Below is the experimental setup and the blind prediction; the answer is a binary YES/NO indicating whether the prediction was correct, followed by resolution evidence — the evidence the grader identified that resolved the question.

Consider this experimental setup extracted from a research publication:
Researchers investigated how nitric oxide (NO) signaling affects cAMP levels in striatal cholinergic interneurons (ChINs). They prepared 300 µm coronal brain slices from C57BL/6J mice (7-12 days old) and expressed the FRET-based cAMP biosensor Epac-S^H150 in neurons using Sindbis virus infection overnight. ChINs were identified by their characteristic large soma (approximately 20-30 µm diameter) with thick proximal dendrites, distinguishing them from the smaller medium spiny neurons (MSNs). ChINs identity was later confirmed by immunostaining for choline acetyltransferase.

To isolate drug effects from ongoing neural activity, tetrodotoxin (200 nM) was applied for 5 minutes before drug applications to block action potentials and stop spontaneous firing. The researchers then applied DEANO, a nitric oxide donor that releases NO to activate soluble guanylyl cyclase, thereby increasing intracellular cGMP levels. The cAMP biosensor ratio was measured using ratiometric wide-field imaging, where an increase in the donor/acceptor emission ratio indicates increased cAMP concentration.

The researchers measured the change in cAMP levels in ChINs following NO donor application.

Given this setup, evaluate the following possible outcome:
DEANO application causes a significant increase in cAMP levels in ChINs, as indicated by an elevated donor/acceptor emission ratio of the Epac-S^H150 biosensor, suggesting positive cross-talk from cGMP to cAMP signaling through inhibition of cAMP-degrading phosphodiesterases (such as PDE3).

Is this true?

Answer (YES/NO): YES